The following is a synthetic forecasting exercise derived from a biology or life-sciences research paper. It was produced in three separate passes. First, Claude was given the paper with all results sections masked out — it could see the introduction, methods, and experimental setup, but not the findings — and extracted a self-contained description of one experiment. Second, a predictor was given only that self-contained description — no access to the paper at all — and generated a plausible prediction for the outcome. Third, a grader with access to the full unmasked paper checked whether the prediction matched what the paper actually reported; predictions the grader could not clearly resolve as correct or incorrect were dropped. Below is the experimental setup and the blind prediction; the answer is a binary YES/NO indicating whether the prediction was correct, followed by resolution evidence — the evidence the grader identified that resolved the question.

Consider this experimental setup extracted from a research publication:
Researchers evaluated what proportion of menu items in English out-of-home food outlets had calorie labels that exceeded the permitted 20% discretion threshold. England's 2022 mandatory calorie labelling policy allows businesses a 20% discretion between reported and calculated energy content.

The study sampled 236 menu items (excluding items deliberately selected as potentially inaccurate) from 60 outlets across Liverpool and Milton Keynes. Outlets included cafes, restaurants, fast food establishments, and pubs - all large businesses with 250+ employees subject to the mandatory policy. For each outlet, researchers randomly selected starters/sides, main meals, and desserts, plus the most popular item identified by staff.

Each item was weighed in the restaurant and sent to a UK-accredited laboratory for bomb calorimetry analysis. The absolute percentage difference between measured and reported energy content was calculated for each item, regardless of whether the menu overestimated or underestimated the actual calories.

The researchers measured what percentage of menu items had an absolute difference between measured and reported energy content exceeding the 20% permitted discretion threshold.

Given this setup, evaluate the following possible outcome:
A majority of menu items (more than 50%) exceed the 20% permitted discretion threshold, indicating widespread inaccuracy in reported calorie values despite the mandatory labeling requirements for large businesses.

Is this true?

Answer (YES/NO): NO